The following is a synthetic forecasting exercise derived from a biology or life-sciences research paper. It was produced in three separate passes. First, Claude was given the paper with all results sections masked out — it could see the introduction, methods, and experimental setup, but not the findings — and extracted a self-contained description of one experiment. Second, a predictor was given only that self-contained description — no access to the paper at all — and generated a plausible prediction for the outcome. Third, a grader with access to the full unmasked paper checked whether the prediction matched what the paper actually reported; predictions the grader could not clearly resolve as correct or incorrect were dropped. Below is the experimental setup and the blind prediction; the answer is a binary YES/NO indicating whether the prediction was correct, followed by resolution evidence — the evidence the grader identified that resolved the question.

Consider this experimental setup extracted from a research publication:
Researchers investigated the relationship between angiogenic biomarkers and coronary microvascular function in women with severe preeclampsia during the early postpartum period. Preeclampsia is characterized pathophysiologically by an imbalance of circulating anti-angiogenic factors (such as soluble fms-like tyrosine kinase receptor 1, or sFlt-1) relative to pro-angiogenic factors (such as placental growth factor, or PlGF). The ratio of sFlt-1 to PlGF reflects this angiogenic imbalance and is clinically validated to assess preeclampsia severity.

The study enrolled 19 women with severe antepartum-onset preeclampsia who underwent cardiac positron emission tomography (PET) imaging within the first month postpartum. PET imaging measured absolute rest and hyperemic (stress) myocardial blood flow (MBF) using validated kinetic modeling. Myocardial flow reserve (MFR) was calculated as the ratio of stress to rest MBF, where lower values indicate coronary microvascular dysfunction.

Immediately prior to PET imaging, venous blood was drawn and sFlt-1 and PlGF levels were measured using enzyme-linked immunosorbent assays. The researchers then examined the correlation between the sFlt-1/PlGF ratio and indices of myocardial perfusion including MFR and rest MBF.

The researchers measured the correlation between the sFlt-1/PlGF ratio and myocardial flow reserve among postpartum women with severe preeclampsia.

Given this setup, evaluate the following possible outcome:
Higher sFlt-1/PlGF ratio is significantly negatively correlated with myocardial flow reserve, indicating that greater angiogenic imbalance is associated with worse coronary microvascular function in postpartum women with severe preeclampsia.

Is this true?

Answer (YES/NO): NO